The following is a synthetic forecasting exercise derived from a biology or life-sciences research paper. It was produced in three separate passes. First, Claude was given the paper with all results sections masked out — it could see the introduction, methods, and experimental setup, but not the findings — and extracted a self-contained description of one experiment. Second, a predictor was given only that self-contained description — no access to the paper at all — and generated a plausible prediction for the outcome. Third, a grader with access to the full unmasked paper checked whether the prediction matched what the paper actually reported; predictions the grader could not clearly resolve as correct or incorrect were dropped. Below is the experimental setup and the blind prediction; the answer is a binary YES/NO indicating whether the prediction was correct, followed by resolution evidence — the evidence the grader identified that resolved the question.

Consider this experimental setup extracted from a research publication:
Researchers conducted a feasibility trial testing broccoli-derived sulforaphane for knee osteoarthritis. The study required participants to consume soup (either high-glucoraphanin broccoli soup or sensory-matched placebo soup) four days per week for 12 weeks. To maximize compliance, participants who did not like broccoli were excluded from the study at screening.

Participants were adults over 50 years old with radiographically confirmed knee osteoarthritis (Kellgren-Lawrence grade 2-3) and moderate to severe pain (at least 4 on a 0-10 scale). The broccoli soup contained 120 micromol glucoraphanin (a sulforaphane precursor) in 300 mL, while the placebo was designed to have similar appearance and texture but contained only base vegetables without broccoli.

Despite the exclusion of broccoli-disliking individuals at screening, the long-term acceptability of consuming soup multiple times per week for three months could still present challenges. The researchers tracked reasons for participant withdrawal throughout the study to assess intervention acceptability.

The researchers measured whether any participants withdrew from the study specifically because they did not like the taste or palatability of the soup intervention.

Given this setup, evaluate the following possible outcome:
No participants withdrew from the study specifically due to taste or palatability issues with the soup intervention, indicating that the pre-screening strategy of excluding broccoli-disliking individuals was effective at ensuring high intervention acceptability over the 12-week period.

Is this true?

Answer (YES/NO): NO